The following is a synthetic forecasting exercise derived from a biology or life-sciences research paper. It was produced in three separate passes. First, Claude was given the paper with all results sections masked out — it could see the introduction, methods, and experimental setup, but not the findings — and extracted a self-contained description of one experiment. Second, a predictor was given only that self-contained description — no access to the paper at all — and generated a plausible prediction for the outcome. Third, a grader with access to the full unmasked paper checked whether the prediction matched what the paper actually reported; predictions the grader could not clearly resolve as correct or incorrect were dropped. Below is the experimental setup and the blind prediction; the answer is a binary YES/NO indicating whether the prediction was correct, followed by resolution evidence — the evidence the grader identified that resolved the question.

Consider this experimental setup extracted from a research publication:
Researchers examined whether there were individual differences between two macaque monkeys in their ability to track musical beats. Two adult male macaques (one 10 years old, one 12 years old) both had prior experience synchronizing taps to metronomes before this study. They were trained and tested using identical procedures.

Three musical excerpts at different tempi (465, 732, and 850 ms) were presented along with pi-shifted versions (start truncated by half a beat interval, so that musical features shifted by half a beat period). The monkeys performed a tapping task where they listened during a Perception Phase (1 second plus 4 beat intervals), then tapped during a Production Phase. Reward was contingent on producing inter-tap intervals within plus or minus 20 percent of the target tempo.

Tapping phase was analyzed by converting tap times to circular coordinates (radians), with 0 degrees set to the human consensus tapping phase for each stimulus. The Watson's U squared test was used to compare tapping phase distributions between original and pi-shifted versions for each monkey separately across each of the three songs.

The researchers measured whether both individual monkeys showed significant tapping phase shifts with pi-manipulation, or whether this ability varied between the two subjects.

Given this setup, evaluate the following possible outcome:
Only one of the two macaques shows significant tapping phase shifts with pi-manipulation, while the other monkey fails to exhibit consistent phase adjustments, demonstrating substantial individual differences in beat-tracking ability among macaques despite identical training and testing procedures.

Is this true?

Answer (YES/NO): NO